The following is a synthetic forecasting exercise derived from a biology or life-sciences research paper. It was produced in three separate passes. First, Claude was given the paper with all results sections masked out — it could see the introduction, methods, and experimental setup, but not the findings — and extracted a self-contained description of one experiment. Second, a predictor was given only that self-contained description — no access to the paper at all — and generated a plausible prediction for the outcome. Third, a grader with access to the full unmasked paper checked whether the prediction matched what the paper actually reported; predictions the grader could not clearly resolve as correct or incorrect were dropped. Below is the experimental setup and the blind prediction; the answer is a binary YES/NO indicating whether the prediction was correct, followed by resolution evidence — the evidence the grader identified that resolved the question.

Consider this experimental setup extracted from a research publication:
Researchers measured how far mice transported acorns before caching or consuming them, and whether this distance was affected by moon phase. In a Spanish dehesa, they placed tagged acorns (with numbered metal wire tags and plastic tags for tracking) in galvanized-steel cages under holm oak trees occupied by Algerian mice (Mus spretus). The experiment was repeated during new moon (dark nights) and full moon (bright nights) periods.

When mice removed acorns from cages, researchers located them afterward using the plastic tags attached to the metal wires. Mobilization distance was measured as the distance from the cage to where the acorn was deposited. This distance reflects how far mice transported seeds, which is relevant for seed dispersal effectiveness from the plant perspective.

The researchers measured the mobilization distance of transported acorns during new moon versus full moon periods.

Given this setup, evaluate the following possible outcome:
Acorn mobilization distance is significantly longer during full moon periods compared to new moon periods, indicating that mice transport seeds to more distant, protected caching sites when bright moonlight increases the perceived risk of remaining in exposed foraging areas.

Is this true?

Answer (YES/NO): NO